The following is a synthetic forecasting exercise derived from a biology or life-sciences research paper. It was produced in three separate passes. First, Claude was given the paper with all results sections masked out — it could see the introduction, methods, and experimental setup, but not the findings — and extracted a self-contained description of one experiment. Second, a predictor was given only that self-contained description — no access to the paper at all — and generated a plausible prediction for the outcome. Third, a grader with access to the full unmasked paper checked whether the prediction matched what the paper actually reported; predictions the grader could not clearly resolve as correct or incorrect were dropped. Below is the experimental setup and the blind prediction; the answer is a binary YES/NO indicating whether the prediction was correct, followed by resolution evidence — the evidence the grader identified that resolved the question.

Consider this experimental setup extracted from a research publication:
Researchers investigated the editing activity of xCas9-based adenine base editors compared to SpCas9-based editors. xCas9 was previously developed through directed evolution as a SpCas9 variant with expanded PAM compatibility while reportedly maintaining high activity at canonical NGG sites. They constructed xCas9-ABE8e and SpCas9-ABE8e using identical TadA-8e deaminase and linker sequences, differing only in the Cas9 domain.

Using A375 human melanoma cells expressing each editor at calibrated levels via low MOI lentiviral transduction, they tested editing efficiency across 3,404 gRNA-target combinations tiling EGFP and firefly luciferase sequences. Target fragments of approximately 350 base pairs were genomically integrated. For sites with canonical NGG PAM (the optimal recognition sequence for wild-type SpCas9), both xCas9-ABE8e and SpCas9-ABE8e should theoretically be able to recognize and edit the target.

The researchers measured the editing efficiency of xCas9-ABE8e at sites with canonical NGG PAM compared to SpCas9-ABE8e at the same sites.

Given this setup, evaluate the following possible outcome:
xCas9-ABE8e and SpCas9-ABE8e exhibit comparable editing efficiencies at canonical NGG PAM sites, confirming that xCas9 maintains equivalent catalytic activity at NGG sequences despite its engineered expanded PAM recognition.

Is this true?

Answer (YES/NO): NO